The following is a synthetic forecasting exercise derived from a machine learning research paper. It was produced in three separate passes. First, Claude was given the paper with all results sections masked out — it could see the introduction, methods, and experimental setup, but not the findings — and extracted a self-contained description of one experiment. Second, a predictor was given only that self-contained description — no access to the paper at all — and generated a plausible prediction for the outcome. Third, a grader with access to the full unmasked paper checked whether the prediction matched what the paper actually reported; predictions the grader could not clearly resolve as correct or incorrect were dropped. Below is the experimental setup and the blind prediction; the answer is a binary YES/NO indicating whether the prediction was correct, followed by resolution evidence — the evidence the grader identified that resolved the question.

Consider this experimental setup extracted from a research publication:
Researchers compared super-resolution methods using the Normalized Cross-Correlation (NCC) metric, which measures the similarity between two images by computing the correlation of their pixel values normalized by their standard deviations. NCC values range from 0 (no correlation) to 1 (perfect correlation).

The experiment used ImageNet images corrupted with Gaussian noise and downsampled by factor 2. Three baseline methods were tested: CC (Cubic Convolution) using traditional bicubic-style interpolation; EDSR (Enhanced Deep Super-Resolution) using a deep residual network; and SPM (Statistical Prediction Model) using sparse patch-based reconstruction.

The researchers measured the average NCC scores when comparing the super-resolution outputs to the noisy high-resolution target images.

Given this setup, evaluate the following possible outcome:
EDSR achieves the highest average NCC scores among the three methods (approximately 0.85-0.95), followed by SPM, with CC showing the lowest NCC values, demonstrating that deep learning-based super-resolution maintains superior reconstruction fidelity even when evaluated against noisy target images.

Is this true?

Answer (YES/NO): NO